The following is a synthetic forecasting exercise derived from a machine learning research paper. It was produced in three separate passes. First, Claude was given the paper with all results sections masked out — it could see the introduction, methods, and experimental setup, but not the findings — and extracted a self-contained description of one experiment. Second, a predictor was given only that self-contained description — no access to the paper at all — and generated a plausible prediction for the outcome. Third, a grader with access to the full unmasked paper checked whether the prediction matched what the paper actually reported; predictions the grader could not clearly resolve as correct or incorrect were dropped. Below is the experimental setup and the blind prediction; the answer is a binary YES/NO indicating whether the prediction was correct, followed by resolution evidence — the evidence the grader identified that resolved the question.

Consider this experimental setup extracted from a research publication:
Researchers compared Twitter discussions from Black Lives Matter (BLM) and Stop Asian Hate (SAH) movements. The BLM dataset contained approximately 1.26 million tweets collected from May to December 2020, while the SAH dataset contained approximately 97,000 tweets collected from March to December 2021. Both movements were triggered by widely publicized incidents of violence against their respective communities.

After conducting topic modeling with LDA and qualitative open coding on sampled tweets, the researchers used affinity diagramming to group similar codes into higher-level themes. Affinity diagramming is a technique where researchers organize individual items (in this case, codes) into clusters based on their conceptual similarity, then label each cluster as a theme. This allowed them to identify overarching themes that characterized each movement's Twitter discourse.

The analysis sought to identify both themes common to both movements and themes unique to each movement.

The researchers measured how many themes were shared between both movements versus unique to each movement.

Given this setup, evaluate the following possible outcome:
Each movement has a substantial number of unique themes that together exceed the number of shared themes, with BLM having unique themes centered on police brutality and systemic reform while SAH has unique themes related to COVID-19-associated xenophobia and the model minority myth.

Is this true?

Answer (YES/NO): NO